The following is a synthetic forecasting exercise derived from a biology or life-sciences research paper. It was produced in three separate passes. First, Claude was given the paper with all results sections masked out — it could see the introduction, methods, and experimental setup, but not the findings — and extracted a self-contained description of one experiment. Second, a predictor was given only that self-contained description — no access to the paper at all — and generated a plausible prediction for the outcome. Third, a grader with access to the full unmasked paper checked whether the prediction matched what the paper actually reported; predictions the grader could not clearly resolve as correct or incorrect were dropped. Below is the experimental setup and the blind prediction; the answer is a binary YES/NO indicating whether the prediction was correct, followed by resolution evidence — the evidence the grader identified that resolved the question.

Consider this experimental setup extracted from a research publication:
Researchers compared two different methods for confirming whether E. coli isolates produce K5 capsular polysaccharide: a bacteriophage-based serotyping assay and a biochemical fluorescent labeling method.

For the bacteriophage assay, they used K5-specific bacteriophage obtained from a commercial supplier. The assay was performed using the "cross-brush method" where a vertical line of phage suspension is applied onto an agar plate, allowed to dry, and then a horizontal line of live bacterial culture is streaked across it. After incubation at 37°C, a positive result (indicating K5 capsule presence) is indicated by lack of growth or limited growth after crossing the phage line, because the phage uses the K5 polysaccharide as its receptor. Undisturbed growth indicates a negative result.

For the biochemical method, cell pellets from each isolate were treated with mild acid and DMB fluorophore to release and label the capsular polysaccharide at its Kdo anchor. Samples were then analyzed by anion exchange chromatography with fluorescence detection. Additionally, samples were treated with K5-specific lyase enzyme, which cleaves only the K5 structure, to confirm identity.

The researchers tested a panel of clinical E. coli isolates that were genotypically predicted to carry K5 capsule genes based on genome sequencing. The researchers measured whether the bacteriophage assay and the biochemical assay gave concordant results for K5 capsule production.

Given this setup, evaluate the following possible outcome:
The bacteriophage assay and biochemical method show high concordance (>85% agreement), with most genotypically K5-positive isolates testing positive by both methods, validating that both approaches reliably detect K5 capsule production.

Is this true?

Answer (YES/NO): NO